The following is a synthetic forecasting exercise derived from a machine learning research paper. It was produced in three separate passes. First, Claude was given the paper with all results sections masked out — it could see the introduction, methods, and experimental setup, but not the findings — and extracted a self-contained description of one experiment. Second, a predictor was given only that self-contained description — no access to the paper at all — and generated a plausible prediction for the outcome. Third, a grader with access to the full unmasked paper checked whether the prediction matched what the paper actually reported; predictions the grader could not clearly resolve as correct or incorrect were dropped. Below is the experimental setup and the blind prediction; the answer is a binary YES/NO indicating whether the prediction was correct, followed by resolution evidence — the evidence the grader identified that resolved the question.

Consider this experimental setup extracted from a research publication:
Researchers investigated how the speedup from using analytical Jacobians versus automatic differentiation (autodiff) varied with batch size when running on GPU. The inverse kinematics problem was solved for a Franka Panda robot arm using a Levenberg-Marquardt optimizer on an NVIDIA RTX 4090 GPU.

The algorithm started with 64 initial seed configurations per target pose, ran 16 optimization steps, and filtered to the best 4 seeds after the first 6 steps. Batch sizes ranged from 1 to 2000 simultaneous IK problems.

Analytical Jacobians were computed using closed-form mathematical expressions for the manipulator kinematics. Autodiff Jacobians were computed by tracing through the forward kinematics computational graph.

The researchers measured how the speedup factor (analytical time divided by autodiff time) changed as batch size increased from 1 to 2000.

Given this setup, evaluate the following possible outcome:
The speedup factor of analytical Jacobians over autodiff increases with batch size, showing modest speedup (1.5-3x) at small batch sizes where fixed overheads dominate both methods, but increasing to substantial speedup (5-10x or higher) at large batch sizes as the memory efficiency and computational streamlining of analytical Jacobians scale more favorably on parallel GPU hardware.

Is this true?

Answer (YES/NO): NO